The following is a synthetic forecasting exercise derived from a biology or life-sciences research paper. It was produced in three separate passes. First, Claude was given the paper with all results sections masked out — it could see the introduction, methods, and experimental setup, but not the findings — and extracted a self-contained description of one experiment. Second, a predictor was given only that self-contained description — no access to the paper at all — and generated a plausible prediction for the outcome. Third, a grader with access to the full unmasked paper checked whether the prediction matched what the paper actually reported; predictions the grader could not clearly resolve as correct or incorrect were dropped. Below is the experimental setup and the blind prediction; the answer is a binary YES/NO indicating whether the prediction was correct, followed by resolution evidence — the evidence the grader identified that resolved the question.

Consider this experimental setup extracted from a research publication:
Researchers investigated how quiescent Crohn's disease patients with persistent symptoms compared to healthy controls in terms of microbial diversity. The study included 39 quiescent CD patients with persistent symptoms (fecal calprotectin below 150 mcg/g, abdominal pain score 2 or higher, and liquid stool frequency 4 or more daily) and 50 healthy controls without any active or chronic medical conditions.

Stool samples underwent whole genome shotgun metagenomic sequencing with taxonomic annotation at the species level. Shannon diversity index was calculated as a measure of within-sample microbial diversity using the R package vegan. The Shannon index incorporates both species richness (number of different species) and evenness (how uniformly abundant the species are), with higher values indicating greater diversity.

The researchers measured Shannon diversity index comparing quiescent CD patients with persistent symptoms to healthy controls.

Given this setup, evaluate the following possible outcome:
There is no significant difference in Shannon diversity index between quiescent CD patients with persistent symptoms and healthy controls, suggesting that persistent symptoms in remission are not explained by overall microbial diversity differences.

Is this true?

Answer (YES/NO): NO